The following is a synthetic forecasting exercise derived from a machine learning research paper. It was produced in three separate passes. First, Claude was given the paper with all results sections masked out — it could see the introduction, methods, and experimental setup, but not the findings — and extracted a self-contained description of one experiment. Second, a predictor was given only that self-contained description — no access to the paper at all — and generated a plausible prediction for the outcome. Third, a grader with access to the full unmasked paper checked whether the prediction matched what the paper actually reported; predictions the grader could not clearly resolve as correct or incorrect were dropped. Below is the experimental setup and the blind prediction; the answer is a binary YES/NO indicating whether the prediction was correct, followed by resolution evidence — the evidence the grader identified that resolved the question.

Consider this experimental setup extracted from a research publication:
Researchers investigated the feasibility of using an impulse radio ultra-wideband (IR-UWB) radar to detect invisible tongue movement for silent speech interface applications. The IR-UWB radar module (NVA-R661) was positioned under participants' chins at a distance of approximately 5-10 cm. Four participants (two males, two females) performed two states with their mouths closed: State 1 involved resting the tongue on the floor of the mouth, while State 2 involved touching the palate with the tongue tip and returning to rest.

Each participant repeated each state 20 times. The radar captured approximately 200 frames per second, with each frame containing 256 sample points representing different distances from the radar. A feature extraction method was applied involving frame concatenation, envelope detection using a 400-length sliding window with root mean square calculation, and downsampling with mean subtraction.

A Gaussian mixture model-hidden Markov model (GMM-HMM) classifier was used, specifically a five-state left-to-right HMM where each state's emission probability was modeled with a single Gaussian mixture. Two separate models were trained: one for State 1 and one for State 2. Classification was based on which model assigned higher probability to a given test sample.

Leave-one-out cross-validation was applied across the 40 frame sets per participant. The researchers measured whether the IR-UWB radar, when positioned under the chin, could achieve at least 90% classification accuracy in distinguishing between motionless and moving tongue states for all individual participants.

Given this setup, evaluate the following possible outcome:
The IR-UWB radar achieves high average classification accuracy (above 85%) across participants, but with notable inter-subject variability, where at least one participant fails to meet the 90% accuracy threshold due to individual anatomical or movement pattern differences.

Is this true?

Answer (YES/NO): NO